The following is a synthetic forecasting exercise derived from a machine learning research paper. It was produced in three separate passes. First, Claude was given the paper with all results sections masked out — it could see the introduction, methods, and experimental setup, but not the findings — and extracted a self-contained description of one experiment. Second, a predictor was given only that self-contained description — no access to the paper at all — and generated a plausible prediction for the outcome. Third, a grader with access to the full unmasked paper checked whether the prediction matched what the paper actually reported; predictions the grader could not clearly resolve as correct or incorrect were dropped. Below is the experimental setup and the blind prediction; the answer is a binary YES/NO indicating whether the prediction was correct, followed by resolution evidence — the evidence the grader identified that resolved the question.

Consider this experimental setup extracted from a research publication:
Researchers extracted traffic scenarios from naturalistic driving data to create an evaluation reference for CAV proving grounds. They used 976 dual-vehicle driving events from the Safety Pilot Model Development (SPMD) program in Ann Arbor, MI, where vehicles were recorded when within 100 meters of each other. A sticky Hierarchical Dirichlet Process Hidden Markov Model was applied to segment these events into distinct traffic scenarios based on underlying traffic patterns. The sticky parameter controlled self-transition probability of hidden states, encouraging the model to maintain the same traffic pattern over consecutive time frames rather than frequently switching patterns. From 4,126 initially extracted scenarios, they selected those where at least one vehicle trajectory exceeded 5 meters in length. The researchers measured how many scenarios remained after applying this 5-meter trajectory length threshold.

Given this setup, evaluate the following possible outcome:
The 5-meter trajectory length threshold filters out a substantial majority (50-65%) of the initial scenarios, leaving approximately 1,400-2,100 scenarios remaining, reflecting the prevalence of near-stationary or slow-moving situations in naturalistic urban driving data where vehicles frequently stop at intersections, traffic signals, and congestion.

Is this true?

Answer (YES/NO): NO